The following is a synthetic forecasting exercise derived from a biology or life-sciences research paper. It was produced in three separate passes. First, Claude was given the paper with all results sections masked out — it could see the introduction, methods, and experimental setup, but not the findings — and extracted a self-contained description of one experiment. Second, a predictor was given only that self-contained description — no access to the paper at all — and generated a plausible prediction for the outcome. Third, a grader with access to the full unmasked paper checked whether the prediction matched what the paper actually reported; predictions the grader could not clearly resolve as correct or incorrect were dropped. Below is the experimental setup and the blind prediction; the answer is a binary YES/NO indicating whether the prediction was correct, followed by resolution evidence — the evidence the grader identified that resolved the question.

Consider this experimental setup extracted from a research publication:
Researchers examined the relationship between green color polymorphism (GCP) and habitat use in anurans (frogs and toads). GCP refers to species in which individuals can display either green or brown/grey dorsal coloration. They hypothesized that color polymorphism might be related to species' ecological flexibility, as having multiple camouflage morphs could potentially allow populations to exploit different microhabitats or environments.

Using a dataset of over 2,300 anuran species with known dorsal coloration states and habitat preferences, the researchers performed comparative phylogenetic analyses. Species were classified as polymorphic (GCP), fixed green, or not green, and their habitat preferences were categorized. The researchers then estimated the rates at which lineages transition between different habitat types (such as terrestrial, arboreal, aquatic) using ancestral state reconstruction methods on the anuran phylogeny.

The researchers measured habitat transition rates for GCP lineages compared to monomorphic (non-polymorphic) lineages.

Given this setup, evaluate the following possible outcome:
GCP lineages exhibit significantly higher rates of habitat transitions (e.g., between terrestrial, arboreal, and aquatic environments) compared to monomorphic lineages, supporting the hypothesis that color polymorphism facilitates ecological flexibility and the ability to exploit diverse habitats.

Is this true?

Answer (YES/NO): YES